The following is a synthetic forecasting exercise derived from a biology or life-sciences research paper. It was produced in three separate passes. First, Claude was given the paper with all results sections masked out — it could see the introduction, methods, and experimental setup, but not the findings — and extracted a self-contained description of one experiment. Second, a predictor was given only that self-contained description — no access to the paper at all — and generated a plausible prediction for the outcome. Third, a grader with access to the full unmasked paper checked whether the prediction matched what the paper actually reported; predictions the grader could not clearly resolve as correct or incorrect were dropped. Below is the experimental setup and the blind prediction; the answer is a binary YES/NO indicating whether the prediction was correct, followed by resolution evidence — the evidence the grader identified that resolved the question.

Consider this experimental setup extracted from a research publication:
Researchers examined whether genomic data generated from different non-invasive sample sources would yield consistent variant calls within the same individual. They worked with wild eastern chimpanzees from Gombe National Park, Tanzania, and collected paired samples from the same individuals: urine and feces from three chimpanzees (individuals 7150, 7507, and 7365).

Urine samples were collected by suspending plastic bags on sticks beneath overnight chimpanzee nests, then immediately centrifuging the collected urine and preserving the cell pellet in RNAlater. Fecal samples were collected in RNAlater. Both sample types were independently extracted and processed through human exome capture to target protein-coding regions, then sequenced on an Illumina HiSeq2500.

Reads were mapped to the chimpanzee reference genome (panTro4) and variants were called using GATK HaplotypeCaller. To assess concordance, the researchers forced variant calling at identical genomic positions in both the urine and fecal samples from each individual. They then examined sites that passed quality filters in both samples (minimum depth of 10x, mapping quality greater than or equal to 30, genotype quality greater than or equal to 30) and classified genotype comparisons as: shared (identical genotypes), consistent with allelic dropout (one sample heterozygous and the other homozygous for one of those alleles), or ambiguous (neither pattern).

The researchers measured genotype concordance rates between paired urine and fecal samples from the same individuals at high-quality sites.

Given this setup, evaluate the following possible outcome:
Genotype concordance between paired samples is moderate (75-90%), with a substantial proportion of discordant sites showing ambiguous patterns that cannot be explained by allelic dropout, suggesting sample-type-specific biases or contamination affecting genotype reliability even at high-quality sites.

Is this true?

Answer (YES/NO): NO